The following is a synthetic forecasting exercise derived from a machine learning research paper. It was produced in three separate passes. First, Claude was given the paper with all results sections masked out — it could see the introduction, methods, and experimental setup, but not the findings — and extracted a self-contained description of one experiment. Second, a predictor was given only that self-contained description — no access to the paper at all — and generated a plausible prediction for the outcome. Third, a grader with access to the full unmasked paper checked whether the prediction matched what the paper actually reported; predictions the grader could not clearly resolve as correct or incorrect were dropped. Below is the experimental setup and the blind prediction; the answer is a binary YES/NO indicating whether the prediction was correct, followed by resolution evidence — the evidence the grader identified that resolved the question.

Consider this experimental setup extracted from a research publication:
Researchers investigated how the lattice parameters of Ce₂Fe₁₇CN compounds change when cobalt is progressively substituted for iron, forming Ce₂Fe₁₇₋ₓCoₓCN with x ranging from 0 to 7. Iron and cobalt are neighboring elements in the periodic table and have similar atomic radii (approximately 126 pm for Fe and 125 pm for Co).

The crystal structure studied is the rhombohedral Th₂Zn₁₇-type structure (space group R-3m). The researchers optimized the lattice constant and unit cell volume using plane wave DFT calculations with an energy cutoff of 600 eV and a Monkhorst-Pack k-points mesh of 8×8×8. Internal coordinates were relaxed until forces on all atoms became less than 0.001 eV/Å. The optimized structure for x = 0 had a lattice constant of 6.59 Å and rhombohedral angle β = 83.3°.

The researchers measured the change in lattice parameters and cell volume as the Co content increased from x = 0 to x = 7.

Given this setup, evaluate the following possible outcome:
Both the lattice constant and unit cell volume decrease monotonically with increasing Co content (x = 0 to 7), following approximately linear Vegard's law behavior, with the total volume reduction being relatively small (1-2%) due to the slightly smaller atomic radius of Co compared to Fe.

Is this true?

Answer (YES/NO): NO